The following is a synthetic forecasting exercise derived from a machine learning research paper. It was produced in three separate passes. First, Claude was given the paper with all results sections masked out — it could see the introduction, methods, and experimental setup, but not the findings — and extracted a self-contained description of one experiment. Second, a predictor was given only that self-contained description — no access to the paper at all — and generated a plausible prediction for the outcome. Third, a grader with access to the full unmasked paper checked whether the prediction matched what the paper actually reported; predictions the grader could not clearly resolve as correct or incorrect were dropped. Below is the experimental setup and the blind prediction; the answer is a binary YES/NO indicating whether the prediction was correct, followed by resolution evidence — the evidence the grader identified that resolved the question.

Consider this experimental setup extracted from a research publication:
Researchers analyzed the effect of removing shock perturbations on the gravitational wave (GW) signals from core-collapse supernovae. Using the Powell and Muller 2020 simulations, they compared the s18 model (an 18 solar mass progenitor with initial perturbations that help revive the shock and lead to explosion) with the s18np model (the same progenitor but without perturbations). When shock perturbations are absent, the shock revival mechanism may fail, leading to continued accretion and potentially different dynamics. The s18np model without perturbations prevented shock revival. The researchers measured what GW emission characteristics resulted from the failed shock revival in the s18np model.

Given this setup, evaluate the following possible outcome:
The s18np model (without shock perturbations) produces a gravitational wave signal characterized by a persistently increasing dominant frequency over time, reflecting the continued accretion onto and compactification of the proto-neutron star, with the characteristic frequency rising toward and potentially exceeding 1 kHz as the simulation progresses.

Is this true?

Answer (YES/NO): NO